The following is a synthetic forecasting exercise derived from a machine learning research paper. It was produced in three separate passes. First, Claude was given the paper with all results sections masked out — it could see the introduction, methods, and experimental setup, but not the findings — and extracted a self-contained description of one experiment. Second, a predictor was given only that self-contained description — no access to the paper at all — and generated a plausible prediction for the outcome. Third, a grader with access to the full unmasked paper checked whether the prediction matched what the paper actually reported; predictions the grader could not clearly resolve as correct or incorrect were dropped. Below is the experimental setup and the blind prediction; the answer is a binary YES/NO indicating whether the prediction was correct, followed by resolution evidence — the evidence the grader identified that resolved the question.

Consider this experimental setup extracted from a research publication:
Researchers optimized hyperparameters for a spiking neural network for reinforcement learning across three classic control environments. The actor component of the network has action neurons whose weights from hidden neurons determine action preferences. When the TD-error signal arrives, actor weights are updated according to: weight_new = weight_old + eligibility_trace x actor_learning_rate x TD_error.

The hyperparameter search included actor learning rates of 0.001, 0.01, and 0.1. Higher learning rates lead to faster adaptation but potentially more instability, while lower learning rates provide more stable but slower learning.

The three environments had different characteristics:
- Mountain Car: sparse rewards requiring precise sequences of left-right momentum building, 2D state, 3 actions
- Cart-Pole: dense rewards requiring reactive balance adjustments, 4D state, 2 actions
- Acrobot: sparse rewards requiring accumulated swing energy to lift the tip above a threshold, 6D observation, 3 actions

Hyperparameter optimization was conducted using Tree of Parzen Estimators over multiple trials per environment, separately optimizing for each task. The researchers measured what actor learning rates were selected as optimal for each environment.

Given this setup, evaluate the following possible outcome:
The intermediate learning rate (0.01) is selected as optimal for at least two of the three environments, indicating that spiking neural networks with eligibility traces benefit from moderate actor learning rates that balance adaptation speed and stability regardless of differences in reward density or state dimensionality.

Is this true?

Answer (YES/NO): NO